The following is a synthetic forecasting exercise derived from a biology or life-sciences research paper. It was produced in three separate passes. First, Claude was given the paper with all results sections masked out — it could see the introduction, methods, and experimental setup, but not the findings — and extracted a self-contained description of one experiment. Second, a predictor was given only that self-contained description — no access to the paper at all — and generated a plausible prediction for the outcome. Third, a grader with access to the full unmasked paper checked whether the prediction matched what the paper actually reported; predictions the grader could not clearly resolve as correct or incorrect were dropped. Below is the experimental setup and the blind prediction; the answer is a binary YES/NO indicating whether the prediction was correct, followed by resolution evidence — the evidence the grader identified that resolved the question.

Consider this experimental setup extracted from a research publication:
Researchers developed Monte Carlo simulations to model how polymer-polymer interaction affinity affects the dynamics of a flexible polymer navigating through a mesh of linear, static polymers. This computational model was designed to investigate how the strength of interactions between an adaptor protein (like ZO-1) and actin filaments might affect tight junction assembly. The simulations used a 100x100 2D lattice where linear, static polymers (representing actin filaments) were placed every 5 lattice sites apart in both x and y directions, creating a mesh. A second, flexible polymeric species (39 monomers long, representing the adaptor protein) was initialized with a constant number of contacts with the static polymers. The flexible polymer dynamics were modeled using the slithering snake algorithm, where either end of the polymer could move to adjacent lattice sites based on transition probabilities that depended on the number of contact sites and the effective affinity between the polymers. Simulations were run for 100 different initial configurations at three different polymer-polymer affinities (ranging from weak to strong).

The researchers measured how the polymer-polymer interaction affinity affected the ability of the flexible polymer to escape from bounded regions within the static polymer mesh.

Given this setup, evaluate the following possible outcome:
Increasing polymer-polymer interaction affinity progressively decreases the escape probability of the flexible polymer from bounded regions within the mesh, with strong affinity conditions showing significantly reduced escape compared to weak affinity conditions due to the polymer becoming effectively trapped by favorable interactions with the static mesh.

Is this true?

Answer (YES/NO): NO